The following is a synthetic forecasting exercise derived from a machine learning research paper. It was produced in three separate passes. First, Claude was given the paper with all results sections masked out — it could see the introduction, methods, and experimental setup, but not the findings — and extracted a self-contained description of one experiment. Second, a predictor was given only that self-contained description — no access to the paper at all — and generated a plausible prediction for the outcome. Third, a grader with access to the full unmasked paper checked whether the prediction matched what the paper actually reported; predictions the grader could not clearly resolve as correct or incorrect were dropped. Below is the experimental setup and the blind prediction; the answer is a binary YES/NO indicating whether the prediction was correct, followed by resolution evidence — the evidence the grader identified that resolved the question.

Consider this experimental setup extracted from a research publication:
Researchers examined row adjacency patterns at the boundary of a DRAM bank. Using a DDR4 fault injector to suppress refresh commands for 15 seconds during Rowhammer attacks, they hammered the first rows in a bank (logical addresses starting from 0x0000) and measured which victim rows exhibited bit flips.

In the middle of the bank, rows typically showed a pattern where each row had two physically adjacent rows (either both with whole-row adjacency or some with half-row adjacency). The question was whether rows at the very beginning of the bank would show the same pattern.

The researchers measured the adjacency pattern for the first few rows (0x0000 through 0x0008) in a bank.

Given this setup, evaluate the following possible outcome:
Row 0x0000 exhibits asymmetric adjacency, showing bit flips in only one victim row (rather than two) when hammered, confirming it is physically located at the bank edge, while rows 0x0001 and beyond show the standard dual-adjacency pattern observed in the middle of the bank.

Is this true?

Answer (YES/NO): NO